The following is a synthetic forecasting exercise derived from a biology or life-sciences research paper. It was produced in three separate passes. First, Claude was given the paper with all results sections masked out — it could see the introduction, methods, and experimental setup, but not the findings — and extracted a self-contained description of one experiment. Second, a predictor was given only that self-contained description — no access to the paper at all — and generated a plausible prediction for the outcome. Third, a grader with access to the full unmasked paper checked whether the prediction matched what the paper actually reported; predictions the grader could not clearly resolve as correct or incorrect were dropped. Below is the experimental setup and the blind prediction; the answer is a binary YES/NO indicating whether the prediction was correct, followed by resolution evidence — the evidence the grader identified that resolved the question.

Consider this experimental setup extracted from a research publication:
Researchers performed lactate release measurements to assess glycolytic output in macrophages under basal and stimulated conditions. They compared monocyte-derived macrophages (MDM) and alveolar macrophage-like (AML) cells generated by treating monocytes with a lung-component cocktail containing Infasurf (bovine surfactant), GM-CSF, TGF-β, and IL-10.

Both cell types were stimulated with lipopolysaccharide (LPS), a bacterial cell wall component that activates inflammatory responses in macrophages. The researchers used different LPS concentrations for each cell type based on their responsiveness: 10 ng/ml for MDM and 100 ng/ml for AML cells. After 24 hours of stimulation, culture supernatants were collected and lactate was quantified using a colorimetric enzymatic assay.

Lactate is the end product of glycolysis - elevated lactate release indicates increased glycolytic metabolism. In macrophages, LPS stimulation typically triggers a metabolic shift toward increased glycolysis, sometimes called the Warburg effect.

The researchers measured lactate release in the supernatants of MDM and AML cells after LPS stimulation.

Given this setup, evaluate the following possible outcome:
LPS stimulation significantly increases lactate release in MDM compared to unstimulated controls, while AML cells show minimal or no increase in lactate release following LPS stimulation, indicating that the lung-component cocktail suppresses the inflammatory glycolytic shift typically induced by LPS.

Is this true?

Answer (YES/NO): YES